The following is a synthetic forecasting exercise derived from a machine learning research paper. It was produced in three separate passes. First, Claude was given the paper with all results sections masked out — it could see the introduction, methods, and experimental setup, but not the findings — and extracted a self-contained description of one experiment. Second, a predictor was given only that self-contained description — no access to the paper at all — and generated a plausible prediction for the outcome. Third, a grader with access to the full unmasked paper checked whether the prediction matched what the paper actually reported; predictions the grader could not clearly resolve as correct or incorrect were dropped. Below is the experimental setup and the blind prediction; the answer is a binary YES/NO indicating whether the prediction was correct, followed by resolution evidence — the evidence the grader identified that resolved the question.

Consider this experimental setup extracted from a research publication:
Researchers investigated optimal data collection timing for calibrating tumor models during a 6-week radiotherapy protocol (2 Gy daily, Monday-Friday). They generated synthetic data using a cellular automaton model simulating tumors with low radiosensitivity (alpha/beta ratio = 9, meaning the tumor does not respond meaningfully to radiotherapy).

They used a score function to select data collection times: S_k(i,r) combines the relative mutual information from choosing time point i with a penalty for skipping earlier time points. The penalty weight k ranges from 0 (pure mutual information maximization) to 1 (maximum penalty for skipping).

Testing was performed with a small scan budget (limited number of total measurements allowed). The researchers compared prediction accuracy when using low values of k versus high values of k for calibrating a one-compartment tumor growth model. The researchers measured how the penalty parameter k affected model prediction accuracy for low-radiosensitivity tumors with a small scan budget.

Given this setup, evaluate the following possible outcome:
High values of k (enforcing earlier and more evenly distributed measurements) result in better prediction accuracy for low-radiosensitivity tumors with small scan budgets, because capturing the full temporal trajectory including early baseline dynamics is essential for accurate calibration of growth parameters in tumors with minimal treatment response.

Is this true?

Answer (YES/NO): NO